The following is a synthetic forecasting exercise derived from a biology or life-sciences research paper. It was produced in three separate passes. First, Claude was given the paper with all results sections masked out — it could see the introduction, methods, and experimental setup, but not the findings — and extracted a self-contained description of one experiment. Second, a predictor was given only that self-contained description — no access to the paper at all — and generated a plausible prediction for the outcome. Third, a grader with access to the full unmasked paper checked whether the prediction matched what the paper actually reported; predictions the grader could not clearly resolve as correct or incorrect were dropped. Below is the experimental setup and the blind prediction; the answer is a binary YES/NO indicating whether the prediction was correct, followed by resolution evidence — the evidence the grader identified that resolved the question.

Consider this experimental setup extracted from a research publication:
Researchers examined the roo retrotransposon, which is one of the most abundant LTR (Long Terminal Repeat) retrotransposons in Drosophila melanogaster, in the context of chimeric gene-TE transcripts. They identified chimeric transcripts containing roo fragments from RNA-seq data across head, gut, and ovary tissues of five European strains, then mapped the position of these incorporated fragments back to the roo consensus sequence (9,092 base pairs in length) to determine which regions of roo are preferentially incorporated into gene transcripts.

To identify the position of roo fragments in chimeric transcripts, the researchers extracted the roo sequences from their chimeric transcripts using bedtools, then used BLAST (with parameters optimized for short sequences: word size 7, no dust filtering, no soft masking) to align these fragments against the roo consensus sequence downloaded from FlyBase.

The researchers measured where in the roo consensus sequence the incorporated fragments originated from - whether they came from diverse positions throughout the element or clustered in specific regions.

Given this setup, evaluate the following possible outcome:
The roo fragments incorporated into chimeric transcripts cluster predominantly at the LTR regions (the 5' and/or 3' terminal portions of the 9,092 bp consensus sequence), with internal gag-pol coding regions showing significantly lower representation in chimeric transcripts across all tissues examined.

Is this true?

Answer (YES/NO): NO